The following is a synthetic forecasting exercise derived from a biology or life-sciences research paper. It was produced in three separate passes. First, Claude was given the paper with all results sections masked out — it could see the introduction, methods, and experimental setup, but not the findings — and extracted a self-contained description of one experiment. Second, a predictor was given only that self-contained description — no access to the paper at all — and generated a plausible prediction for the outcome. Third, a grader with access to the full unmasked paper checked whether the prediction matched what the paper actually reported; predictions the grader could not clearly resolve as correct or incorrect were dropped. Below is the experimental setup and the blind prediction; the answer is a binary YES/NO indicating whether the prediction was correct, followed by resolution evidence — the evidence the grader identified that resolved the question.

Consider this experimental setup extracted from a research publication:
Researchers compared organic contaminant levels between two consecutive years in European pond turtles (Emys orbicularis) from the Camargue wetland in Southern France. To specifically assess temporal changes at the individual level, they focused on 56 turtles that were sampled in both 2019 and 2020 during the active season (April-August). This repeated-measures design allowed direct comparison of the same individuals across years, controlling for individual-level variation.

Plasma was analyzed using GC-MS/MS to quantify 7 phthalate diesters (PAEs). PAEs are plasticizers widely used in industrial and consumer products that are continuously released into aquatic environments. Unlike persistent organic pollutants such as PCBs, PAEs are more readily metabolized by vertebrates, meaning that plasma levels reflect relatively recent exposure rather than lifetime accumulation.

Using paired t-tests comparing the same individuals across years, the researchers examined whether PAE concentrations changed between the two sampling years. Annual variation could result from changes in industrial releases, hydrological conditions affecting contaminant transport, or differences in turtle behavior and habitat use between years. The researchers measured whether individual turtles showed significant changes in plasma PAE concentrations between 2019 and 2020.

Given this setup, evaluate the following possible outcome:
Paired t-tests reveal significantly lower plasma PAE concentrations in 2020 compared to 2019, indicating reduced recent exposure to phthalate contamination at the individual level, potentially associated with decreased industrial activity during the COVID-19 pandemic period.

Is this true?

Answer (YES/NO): NO